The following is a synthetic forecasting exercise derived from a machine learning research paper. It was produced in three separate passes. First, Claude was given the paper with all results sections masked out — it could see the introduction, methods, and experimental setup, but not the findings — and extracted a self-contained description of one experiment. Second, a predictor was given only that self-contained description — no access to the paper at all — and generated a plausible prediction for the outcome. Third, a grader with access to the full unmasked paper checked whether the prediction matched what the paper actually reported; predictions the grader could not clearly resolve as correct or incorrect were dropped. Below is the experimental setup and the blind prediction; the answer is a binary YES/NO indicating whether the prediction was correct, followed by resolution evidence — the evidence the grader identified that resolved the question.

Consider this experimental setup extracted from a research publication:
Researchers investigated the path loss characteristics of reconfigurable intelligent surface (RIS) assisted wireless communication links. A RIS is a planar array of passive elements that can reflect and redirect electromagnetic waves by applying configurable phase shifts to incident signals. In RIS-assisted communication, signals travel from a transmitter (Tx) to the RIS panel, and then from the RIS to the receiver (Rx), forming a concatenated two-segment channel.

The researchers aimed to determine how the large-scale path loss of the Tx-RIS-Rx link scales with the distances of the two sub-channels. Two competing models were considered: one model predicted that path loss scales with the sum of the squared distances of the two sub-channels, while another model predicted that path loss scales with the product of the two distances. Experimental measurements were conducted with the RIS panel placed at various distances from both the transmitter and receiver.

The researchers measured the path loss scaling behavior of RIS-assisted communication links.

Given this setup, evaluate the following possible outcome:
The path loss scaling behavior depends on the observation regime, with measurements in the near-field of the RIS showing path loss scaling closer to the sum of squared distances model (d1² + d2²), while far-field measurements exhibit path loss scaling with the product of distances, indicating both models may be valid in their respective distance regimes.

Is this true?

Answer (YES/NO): NO